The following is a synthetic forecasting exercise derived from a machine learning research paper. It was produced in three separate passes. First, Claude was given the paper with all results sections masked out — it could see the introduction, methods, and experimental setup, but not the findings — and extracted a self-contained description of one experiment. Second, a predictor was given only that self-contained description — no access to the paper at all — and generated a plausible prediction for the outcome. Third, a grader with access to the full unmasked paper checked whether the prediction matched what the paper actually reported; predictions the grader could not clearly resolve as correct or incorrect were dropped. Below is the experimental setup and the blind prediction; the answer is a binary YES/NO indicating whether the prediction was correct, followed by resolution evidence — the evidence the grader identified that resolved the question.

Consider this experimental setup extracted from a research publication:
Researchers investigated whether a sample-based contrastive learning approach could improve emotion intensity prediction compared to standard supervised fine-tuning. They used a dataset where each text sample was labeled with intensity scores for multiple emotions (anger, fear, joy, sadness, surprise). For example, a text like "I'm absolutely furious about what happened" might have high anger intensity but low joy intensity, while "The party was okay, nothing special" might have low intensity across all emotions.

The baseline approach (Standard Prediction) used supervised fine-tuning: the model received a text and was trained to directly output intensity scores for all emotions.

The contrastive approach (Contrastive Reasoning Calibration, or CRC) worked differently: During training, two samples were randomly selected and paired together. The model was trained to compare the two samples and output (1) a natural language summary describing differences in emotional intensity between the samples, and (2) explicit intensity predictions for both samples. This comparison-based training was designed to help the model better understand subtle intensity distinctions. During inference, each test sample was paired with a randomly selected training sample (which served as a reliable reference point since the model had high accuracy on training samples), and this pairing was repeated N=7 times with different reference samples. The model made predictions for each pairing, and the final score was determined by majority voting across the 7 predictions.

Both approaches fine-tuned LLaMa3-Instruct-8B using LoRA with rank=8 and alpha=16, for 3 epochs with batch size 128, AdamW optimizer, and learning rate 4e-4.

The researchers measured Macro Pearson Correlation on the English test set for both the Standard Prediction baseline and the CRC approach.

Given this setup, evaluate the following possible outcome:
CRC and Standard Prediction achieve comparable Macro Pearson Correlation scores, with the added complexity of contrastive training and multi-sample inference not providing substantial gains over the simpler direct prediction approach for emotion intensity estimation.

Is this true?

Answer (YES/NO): NO